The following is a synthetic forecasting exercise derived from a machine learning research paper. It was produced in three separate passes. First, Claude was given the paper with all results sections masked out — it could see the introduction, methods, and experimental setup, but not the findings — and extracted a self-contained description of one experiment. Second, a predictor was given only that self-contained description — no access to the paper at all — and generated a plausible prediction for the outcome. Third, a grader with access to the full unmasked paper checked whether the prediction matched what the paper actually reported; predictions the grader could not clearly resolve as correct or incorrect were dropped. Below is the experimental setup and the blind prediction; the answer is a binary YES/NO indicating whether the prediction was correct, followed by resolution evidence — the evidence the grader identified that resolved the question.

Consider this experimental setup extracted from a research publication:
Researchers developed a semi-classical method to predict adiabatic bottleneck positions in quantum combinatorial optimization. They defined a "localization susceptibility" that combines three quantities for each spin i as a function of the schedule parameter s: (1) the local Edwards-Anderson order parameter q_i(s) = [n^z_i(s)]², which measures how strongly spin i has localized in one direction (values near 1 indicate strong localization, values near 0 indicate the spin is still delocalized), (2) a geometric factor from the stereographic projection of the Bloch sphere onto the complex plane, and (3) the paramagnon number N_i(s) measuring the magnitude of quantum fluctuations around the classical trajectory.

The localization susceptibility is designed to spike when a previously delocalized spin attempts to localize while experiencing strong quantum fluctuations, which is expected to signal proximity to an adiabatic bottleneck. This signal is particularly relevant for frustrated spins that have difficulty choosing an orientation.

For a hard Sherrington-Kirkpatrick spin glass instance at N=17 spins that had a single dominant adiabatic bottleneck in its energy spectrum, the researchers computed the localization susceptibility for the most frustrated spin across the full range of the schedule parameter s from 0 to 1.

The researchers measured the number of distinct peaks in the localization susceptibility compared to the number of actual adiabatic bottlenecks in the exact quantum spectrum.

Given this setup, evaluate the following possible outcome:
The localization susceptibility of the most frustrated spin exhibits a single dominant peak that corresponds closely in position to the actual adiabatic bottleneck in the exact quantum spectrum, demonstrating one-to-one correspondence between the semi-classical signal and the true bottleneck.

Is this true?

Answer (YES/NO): NO